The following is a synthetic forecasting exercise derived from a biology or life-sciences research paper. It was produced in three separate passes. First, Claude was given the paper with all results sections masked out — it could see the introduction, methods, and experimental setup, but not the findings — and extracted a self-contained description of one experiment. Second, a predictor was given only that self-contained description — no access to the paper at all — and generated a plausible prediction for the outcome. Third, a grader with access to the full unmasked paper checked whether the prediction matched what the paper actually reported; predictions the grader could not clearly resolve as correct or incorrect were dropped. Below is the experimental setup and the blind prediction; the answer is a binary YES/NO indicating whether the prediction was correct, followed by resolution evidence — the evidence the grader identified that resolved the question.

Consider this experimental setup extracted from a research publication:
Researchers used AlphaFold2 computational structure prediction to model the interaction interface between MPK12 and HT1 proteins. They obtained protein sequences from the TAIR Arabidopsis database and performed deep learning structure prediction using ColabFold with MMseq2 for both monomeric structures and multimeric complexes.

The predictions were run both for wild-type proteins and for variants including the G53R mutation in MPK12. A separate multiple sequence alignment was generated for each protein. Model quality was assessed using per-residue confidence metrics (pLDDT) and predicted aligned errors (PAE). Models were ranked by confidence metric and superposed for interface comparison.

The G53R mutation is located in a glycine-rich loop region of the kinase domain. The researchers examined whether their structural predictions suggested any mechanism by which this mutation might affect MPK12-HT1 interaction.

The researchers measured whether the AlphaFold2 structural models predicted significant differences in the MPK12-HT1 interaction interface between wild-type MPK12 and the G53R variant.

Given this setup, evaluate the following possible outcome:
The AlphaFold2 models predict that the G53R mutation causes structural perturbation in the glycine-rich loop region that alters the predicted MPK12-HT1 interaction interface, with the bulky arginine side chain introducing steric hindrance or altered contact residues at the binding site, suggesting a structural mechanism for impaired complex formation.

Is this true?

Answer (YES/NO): YES